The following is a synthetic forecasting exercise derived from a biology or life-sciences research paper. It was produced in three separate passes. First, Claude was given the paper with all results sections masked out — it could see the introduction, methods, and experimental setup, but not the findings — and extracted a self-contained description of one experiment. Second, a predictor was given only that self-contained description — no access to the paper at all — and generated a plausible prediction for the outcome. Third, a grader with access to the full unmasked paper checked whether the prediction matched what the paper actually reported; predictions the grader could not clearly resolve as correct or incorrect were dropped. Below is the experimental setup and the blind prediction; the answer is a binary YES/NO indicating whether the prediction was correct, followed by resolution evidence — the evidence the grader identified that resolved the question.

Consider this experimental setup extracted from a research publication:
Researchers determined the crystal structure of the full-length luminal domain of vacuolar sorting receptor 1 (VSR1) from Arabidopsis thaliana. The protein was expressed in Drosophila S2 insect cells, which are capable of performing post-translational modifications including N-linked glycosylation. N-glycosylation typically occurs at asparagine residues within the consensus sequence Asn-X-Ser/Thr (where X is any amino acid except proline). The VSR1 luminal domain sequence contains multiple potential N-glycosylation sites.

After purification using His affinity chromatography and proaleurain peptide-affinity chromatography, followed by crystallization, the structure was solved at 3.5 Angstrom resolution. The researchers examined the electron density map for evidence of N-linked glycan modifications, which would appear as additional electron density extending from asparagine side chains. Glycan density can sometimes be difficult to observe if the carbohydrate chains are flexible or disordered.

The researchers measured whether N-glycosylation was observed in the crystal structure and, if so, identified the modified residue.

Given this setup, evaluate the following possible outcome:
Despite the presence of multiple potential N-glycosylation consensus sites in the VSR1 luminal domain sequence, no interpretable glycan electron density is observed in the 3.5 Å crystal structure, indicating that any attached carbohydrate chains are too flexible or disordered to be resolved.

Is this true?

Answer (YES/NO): NO